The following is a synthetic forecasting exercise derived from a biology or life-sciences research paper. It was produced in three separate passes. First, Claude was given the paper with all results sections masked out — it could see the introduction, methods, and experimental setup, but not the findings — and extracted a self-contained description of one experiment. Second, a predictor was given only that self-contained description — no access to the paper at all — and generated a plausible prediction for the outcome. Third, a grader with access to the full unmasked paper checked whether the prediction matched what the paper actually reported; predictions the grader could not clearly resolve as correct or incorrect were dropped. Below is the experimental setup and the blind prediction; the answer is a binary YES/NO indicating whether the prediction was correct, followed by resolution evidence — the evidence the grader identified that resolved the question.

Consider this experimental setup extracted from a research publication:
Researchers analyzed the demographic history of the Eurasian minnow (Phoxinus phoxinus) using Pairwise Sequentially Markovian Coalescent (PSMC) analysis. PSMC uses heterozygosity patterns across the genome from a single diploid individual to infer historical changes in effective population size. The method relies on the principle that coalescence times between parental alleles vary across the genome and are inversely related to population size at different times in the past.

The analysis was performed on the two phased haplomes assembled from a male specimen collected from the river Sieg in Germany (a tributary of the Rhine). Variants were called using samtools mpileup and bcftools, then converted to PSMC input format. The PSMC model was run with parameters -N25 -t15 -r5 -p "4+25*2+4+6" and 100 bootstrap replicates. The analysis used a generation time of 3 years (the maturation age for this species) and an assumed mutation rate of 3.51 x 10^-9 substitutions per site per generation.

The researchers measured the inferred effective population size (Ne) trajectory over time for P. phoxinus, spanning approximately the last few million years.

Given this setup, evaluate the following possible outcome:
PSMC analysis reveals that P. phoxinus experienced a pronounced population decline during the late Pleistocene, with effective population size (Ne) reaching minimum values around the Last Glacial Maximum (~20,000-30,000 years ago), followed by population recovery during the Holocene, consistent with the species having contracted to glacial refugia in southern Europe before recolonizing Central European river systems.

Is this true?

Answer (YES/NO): NO